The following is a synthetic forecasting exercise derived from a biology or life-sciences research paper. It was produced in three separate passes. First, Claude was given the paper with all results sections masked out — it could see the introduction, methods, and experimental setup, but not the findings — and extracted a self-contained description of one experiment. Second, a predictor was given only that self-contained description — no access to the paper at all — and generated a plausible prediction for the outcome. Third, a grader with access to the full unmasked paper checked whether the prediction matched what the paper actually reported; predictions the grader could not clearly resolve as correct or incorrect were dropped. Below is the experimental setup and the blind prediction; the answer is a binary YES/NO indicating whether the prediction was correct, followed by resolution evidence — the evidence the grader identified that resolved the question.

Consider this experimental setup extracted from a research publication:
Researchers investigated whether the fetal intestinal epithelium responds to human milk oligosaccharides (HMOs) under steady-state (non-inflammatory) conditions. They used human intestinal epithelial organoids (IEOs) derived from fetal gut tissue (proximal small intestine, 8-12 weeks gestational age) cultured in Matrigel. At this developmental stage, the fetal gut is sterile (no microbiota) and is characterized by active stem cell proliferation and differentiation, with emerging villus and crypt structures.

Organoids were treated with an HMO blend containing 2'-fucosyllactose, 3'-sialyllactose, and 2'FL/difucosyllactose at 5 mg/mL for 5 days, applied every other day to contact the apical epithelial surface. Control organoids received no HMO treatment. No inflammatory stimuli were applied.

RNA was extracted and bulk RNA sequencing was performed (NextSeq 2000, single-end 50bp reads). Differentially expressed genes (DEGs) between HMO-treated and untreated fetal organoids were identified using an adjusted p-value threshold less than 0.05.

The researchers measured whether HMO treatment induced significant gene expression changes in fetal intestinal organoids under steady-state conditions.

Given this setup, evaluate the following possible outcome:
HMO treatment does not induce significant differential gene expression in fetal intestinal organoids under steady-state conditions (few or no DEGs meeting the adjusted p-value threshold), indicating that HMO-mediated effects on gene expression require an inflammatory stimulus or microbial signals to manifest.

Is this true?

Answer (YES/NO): NO